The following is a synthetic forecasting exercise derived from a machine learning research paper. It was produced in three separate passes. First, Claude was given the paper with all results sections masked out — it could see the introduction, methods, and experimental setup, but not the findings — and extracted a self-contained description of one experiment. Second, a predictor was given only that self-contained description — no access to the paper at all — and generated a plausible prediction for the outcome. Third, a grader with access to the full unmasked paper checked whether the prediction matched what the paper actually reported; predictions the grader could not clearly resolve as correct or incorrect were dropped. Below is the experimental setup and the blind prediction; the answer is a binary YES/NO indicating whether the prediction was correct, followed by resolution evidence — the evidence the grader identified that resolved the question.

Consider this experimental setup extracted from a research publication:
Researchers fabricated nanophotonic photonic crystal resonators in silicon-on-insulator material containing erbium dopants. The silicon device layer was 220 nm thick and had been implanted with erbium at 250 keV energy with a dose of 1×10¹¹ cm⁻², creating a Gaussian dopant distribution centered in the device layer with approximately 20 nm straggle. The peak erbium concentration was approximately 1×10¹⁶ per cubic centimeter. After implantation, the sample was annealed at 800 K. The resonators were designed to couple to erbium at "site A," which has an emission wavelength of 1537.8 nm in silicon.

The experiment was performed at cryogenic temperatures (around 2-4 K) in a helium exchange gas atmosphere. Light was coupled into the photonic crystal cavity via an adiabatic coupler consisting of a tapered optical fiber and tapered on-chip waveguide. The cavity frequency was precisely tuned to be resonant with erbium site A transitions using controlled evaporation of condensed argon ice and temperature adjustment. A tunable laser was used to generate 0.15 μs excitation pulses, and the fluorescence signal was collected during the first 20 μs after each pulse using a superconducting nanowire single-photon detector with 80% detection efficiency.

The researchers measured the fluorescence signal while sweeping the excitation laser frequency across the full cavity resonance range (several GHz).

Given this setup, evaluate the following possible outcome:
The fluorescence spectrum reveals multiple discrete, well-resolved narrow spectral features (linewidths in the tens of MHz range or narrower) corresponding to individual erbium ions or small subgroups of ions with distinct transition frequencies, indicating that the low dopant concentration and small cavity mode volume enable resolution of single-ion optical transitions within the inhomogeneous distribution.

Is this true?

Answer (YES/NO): YES